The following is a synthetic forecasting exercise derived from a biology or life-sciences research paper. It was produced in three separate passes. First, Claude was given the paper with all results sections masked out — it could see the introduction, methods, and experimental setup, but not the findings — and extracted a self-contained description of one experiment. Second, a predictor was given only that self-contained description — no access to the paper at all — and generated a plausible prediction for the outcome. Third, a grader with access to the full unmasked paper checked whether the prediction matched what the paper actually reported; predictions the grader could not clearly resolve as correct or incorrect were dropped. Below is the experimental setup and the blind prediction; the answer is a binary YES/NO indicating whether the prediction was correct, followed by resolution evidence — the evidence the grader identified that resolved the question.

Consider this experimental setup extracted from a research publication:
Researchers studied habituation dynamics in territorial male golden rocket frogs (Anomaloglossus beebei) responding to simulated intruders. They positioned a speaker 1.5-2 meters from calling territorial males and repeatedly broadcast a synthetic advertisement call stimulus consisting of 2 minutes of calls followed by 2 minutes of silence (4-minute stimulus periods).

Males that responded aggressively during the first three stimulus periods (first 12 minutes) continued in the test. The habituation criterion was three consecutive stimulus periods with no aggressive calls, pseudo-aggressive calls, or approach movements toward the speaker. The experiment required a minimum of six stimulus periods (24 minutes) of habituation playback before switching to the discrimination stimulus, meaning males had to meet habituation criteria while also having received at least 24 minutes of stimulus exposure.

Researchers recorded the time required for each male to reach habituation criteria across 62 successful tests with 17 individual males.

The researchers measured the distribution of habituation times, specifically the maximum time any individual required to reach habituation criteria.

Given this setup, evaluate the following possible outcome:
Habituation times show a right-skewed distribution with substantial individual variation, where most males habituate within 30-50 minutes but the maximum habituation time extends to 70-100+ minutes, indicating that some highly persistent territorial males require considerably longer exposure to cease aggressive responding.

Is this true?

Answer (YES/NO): NO